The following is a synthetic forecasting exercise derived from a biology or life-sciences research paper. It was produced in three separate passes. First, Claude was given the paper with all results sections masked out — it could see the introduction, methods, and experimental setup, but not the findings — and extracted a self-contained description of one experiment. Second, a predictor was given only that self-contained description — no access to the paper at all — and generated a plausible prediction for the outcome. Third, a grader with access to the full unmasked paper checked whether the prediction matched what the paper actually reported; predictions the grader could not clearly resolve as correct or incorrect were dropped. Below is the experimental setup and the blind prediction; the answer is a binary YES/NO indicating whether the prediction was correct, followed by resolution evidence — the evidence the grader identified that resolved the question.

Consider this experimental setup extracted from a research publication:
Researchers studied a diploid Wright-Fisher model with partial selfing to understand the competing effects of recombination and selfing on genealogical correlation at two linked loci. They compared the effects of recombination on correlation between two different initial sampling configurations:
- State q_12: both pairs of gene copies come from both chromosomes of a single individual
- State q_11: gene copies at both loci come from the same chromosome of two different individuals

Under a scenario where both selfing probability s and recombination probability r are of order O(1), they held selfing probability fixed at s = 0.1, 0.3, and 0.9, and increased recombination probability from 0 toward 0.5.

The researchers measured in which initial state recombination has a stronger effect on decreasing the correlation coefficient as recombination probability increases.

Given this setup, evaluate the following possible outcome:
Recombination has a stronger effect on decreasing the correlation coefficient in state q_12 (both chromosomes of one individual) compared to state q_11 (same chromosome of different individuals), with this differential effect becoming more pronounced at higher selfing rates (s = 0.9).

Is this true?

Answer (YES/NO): NO